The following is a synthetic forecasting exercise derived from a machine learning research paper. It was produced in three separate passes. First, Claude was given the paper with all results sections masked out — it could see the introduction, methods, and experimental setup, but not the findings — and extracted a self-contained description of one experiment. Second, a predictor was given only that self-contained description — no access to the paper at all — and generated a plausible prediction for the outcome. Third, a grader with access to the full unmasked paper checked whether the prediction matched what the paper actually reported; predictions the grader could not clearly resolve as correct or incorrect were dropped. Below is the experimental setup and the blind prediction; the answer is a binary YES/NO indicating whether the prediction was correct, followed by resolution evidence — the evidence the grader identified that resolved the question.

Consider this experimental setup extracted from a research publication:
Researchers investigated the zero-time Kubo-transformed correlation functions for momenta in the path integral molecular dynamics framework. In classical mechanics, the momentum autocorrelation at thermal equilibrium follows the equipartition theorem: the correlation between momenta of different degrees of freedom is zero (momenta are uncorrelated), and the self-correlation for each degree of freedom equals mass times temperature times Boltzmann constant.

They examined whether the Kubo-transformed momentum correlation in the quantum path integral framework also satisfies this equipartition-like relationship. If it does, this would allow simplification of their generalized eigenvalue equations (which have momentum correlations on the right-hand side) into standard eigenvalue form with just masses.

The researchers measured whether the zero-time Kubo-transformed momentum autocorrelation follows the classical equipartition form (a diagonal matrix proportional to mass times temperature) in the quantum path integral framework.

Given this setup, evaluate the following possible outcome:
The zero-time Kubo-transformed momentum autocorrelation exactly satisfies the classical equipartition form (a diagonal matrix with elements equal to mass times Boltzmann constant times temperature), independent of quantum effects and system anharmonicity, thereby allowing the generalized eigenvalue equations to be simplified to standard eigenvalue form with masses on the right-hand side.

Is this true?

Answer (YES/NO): YES